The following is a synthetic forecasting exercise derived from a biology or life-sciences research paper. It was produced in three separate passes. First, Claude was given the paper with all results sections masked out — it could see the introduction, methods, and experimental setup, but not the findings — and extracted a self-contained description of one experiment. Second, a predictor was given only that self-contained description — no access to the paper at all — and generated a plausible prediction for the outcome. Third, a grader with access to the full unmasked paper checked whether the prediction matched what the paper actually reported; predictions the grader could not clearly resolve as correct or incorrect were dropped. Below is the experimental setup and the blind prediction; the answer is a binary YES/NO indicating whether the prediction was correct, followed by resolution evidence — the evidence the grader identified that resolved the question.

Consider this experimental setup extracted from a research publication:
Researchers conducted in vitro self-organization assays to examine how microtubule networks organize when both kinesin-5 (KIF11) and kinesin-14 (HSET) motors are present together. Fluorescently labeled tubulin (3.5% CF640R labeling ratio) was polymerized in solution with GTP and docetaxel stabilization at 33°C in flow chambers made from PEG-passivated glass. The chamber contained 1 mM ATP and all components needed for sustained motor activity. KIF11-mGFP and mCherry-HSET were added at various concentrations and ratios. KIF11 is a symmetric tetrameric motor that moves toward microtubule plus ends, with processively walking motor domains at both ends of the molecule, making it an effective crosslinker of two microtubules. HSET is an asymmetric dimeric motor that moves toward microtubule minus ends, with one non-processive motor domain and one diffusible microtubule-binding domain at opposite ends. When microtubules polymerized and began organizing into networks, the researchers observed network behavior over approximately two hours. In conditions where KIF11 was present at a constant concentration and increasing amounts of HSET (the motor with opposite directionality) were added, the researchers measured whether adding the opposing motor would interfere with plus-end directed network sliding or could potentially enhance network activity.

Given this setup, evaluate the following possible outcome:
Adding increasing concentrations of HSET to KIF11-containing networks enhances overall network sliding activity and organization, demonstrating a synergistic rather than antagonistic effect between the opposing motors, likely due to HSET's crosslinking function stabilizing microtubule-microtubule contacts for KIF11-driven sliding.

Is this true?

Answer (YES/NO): NO